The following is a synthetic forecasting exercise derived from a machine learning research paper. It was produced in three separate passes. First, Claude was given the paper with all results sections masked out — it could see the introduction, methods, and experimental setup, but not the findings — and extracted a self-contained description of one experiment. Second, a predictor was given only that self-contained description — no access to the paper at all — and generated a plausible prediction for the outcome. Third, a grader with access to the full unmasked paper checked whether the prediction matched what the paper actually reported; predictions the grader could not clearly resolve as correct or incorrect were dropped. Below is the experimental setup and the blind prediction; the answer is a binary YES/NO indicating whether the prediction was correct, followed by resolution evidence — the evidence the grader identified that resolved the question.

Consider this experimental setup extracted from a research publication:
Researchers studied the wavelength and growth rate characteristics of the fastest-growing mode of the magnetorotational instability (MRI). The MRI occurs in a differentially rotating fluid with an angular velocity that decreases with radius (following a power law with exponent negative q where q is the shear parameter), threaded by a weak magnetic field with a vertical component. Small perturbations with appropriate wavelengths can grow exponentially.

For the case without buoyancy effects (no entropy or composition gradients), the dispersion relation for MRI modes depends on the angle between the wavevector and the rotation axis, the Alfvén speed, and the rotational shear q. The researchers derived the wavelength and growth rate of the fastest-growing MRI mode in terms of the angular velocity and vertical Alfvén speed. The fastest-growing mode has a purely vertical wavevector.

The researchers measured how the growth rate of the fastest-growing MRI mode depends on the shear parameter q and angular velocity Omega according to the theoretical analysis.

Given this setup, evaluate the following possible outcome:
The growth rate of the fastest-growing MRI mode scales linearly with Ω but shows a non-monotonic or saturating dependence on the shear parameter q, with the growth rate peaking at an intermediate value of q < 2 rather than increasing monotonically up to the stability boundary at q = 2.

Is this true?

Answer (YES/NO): NO